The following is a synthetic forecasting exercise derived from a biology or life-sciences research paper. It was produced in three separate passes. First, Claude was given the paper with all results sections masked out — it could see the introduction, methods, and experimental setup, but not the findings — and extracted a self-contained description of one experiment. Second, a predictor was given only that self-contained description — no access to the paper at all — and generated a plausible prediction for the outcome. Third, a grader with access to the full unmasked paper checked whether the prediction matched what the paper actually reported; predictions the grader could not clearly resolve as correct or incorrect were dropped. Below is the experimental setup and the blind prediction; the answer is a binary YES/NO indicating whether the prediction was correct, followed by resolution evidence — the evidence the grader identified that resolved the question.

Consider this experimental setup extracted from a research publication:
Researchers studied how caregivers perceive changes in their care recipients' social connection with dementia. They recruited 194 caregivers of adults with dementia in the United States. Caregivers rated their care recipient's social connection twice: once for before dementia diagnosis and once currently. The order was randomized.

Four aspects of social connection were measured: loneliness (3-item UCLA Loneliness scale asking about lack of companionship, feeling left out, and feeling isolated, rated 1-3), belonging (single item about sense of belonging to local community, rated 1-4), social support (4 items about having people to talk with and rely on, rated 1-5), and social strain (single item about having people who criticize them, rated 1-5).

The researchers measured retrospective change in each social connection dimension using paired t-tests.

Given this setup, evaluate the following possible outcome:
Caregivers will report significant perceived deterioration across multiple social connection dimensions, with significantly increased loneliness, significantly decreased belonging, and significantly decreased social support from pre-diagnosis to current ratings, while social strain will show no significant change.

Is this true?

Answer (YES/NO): NO